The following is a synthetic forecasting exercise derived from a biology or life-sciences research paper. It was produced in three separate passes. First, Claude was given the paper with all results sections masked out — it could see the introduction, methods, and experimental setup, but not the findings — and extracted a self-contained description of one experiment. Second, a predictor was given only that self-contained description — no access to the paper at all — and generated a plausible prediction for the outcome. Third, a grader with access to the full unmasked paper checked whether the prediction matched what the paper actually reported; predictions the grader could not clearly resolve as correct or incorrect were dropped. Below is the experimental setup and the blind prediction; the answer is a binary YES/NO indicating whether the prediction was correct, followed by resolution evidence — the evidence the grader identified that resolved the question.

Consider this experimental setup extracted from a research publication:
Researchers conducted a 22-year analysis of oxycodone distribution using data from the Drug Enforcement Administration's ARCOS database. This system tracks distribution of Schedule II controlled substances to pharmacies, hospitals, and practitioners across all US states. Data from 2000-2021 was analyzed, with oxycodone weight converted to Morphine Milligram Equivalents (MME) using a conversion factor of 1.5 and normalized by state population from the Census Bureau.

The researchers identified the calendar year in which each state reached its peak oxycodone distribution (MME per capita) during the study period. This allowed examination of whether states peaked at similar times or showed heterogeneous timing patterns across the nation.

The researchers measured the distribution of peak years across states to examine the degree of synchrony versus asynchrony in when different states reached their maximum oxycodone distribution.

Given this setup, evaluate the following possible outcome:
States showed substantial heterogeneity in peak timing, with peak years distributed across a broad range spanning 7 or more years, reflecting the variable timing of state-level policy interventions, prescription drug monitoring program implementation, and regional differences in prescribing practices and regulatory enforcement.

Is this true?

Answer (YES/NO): NO